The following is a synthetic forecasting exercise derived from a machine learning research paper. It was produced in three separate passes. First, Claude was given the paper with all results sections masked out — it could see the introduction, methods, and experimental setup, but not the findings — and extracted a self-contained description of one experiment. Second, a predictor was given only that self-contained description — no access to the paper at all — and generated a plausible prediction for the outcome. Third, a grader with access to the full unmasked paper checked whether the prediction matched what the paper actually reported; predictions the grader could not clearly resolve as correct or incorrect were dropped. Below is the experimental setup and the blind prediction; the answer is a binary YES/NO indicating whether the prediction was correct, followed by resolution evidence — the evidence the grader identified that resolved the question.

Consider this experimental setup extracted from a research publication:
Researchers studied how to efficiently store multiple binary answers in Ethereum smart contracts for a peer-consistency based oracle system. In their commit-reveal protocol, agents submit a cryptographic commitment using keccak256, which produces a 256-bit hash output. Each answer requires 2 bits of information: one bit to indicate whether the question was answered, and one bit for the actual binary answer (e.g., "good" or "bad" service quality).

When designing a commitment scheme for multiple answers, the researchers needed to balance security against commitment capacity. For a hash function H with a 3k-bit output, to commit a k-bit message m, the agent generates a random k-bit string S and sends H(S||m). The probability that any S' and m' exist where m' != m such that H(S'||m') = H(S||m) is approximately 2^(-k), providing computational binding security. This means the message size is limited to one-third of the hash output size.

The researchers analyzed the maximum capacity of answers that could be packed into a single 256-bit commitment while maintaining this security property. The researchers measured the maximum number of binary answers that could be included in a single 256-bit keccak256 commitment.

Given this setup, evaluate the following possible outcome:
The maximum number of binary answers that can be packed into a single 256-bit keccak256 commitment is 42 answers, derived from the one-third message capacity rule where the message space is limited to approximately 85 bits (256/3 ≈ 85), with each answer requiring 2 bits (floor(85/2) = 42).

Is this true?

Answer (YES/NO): YES